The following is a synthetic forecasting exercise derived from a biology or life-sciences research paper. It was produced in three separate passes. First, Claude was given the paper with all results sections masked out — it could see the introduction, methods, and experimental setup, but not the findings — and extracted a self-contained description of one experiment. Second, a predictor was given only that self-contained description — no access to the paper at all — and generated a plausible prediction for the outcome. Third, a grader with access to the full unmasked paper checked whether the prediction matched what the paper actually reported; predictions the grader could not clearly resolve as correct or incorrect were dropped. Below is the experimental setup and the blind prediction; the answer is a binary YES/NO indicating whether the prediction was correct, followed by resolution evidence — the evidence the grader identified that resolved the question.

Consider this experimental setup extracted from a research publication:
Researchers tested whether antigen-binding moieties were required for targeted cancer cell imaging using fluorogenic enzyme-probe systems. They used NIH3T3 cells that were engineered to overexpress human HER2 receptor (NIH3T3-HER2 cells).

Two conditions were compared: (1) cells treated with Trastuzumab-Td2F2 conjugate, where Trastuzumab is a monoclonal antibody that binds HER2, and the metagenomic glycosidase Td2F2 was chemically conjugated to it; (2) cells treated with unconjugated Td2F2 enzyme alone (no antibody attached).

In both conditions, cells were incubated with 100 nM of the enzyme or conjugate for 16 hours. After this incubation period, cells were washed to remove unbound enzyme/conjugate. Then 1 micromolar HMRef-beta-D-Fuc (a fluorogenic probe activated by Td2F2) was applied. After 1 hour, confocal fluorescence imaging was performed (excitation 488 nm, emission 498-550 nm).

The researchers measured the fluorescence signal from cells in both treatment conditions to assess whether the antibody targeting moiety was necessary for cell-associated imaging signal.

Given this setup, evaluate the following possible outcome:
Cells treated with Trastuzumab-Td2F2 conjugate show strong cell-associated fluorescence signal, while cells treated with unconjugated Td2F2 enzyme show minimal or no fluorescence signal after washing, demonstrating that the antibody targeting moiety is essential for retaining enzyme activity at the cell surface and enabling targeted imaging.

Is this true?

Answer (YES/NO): YES